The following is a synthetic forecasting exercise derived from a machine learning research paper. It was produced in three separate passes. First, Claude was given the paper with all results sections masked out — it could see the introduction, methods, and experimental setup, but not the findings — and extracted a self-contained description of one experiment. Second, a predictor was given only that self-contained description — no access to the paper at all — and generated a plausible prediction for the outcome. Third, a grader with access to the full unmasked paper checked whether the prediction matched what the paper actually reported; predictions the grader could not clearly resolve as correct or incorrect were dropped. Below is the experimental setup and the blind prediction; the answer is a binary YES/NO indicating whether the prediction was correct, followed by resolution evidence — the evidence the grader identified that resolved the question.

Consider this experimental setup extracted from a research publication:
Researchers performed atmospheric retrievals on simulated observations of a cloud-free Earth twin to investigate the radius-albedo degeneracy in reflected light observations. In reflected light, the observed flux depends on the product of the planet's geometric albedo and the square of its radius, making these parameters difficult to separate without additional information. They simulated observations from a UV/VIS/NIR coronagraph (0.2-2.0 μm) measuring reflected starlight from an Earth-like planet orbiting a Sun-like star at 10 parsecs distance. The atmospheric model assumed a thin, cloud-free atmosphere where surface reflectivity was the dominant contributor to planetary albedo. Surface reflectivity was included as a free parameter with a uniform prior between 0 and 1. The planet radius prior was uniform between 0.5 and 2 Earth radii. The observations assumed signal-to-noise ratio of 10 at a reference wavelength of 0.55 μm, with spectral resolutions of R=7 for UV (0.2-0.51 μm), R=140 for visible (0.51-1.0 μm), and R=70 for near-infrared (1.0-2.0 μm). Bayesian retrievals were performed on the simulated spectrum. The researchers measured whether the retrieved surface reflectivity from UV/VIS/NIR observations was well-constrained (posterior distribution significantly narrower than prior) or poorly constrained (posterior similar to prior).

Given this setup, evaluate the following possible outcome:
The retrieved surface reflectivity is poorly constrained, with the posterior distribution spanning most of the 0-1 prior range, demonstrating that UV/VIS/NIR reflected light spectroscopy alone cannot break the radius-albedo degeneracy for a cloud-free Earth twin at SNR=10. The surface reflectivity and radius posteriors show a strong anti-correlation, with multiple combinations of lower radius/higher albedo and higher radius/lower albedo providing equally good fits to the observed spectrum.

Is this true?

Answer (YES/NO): NO